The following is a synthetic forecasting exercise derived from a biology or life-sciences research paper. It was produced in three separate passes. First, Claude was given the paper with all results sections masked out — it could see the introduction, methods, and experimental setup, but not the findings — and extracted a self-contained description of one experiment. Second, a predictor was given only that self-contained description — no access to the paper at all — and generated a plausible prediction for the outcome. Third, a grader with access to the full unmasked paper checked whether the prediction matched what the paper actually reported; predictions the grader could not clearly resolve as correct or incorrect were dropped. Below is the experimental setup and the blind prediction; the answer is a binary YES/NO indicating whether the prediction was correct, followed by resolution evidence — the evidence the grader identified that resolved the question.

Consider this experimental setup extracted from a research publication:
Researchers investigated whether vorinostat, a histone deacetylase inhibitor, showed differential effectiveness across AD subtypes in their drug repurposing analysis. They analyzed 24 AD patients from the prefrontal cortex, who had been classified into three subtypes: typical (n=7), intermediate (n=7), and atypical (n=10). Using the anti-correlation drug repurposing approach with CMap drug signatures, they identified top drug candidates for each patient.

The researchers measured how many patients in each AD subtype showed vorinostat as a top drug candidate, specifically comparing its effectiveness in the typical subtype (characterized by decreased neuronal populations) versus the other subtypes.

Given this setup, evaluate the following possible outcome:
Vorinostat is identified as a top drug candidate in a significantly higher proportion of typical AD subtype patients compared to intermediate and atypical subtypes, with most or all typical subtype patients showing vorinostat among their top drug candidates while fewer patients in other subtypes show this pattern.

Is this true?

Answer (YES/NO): YES